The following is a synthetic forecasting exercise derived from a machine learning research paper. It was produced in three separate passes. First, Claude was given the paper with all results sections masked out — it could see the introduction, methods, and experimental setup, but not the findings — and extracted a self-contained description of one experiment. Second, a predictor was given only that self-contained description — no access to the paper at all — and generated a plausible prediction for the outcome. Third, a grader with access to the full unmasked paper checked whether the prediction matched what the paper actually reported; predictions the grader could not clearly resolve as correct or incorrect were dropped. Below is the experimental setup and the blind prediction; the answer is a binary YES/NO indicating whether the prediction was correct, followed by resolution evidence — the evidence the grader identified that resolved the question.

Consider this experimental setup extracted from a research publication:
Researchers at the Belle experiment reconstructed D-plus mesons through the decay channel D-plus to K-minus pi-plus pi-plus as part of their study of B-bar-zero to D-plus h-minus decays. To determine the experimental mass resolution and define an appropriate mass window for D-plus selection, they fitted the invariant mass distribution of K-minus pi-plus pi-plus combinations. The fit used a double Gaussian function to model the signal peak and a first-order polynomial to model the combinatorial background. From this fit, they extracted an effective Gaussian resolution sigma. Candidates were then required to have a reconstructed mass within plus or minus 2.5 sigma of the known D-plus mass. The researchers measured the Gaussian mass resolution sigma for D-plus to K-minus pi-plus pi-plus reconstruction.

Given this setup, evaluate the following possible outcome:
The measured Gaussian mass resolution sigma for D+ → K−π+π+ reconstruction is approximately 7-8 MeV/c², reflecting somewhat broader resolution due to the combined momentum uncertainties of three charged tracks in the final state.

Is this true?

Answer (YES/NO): NO